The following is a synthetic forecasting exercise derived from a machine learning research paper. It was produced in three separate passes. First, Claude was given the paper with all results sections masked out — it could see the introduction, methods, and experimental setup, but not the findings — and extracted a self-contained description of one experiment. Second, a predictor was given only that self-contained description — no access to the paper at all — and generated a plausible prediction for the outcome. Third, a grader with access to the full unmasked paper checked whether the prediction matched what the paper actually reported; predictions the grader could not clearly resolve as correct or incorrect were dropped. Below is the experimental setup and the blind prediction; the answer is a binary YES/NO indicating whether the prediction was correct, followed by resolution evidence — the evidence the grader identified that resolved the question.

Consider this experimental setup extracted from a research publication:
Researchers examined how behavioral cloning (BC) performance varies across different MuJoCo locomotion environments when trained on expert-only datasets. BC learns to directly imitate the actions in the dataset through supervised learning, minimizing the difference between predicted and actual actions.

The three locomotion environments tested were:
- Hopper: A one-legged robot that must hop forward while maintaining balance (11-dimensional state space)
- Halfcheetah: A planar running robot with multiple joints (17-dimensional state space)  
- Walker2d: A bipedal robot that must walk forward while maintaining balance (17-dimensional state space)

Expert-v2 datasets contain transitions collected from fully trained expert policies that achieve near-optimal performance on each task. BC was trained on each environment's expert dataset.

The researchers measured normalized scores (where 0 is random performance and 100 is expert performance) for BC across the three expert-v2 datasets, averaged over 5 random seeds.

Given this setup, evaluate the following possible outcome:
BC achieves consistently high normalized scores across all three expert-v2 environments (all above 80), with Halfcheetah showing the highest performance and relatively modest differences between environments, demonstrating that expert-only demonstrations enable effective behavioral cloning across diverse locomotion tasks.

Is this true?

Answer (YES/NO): NO